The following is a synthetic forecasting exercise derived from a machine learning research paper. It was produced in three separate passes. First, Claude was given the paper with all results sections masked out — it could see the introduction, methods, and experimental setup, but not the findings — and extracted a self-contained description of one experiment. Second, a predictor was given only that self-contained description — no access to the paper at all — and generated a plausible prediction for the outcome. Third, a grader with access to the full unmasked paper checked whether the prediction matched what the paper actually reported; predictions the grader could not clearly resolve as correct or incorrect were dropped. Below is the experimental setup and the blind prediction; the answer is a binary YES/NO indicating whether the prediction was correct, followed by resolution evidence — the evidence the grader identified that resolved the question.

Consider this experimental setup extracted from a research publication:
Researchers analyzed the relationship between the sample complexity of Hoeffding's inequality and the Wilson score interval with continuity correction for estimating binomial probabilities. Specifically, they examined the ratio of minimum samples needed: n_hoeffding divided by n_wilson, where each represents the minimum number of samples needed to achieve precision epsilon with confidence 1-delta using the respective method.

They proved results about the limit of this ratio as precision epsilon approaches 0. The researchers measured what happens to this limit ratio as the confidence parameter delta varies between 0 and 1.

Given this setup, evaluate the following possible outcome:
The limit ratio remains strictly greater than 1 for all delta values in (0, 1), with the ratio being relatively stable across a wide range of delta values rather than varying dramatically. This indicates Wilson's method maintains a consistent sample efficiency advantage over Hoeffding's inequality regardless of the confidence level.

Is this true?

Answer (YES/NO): NO